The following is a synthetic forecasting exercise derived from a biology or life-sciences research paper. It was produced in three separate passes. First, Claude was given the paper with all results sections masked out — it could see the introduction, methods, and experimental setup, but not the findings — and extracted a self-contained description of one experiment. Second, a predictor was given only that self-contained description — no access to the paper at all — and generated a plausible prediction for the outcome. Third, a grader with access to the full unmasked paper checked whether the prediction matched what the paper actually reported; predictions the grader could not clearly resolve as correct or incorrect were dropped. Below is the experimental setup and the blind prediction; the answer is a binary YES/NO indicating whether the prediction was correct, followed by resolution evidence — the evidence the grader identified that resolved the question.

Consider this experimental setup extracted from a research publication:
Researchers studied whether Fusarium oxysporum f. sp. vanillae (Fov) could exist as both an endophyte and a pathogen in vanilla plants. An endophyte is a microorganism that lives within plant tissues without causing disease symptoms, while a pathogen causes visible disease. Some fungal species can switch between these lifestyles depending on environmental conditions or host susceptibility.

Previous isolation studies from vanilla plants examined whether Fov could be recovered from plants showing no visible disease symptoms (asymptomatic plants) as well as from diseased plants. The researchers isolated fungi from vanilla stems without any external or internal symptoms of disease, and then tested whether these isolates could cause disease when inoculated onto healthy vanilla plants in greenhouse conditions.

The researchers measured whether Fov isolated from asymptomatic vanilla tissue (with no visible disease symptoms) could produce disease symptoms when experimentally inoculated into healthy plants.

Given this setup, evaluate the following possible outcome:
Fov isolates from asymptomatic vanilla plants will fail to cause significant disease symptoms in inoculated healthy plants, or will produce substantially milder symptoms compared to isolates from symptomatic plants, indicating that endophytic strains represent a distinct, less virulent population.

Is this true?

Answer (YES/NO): NO